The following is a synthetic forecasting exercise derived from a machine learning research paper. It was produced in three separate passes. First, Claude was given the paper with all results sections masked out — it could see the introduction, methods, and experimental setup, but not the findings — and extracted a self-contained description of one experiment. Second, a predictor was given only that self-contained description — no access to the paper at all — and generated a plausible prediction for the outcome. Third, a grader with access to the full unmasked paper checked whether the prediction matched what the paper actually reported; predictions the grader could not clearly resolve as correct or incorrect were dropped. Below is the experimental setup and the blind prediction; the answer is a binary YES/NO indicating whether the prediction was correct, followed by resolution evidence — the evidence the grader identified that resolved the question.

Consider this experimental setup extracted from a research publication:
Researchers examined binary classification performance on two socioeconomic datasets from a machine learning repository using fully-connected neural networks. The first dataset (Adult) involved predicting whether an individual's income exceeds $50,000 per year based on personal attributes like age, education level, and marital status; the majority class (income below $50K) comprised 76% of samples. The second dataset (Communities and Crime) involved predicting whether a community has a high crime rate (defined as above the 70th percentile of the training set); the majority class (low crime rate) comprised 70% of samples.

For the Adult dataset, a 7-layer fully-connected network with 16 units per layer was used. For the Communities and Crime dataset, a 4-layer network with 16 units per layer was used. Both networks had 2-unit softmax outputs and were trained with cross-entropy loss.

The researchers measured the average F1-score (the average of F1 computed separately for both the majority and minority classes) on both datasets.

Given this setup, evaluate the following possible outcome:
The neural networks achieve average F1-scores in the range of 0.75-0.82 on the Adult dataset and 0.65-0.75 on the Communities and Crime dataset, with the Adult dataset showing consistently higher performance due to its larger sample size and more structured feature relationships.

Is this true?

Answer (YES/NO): NO